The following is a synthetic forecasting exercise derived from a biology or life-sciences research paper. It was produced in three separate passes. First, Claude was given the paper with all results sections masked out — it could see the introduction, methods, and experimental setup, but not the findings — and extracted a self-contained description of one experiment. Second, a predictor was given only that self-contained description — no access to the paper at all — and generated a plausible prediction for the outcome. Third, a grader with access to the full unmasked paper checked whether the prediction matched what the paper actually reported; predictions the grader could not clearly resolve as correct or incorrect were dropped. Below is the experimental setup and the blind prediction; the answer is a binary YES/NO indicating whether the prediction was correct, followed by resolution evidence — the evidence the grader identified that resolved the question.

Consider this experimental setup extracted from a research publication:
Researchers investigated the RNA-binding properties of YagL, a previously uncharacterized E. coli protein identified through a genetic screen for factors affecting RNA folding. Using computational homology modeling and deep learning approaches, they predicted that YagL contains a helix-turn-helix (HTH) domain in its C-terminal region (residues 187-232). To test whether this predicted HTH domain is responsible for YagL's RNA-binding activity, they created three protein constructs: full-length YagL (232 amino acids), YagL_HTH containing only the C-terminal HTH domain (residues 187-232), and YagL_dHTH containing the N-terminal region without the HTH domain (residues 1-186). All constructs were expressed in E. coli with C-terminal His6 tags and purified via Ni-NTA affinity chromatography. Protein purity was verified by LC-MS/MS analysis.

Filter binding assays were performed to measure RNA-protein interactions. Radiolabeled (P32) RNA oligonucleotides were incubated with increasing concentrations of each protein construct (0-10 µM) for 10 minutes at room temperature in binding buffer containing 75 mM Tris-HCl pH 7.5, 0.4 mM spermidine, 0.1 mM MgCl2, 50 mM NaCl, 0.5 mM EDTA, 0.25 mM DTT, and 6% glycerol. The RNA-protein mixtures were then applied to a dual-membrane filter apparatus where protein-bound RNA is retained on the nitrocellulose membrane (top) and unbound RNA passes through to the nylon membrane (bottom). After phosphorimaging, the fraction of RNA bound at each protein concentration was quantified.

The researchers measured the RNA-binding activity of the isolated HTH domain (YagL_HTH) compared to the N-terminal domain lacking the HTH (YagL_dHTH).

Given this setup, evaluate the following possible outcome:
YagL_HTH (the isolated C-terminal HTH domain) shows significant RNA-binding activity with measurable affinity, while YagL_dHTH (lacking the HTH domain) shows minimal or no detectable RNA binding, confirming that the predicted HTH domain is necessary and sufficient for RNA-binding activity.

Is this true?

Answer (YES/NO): YES